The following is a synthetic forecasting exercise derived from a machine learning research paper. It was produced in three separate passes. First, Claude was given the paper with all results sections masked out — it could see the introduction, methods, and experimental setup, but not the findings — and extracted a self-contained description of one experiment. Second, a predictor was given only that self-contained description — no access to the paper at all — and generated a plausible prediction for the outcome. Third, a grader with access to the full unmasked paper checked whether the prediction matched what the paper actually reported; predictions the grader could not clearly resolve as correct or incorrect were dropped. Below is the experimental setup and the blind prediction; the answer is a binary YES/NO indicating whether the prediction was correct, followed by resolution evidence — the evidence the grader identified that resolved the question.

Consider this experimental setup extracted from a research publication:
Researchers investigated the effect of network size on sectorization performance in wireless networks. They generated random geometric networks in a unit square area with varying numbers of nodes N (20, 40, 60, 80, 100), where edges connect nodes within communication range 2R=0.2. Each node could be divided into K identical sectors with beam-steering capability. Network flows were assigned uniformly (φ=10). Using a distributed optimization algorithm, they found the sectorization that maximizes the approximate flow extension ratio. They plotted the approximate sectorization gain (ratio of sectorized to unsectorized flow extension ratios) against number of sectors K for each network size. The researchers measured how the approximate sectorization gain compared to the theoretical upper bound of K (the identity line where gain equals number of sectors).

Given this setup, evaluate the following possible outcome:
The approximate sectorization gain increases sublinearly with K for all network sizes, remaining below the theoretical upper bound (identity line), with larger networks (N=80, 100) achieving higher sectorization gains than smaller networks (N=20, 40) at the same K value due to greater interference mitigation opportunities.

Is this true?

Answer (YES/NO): YES